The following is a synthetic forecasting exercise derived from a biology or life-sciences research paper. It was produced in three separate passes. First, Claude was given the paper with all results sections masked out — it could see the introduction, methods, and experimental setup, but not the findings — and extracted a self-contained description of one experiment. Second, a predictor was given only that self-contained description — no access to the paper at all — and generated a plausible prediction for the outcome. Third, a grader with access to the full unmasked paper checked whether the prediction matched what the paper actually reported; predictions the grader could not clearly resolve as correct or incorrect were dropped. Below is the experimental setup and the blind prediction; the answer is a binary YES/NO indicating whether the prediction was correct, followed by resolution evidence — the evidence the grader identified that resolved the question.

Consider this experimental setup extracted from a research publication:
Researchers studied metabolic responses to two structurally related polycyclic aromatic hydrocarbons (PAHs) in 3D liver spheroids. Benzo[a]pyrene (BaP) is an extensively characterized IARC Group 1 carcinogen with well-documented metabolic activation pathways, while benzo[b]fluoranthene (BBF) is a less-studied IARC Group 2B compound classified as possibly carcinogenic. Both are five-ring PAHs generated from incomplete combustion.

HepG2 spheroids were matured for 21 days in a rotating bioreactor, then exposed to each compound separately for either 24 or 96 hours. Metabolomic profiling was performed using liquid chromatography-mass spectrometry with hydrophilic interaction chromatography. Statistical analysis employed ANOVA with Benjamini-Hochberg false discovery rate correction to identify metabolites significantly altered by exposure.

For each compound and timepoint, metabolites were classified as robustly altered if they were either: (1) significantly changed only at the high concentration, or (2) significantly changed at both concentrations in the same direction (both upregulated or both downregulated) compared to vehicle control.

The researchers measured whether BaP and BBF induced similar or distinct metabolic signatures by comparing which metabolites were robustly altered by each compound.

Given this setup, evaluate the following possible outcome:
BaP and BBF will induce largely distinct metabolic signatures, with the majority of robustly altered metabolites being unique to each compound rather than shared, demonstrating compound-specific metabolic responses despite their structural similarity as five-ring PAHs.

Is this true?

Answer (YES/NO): YES